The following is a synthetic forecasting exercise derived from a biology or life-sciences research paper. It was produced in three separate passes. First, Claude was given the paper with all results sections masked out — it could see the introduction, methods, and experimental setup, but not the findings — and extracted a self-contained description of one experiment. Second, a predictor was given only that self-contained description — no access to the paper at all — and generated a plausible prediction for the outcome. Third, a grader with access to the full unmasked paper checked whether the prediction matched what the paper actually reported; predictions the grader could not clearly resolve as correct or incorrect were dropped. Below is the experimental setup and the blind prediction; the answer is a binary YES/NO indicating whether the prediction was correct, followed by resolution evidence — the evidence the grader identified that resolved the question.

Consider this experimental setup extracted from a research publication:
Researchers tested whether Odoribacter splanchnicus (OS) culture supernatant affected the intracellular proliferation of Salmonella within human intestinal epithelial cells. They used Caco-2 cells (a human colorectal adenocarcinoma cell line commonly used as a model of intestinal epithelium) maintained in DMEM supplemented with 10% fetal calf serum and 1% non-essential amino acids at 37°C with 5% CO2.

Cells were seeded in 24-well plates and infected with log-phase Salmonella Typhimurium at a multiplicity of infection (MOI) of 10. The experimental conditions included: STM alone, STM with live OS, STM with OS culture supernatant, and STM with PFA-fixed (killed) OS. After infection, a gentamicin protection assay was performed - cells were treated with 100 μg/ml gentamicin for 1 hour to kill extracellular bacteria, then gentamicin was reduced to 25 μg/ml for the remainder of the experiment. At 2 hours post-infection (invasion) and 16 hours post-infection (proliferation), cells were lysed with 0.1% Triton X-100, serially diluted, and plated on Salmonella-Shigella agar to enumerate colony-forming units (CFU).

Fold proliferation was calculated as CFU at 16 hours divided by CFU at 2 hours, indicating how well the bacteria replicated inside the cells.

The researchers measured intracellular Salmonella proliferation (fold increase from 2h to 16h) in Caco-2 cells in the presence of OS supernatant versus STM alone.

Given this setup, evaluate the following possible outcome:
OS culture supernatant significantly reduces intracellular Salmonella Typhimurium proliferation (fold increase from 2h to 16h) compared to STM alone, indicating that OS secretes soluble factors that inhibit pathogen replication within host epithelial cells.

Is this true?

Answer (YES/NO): YES